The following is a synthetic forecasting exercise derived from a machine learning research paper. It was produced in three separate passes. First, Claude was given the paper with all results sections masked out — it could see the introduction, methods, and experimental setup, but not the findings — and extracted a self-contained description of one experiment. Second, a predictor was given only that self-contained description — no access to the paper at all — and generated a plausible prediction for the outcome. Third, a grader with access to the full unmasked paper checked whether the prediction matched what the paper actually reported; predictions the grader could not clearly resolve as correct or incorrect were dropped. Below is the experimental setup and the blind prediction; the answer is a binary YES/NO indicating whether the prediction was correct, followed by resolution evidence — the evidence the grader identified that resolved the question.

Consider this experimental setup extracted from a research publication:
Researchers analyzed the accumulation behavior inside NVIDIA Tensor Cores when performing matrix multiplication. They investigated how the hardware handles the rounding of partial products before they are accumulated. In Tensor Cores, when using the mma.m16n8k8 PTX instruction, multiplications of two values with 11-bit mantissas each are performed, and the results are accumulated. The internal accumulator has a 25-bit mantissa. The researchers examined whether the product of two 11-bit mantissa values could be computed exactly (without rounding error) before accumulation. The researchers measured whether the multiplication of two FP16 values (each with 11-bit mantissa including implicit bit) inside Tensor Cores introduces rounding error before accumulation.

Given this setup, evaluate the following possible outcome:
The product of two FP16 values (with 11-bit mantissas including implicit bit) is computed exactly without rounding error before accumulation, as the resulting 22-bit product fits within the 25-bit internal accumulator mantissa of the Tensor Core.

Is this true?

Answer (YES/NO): YES